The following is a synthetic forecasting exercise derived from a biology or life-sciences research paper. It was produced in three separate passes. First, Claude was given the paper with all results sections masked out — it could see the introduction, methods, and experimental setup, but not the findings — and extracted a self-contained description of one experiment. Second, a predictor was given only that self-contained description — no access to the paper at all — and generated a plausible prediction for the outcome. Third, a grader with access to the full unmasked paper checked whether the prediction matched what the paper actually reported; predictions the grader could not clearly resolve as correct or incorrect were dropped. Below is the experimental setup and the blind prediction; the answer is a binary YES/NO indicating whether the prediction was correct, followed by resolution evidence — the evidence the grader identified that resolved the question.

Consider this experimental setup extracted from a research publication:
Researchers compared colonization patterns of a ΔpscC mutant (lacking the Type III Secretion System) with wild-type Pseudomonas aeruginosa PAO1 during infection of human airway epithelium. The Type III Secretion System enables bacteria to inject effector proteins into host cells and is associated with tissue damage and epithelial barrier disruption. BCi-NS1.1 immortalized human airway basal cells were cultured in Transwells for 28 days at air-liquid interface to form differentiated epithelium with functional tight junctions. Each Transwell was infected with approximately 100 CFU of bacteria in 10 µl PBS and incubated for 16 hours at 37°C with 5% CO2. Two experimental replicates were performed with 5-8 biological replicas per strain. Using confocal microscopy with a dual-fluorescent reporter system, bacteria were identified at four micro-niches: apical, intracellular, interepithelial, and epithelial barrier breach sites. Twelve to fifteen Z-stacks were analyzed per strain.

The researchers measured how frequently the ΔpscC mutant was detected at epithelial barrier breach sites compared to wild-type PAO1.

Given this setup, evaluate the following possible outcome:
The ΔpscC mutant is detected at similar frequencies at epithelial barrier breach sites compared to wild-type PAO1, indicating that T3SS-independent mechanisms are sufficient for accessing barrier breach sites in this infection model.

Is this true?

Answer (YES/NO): NO